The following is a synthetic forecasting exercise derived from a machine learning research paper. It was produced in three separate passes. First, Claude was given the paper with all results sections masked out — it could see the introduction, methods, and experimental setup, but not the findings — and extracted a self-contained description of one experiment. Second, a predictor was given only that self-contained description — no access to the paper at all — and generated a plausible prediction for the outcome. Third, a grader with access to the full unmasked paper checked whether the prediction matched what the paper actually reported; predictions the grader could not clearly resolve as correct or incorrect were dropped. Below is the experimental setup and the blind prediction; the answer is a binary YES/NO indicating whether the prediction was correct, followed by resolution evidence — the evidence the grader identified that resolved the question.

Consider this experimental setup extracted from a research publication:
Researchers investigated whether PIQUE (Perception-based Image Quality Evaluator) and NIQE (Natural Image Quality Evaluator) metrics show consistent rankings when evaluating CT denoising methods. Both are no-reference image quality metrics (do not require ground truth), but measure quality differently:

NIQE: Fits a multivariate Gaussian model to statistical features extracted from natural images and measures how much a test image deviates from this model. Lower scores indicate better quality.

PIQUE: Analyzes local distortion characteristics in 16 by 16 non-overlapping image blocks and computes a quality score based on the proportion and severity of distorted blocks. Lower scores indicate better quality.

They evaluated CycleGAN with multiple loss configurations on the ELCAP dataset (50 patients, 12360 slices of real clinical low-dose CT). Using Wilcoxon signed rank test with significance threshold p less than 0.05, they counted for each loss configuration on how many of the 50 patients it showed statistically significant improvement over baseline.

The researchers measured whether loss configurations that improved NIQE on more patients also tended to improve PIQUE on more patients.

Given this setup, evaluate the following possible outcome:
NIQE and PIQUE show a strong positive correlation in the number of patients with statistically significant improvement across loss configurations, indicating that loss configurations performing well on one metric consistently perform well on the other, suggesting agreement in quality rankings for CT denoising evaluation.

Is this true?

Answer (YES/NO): YES